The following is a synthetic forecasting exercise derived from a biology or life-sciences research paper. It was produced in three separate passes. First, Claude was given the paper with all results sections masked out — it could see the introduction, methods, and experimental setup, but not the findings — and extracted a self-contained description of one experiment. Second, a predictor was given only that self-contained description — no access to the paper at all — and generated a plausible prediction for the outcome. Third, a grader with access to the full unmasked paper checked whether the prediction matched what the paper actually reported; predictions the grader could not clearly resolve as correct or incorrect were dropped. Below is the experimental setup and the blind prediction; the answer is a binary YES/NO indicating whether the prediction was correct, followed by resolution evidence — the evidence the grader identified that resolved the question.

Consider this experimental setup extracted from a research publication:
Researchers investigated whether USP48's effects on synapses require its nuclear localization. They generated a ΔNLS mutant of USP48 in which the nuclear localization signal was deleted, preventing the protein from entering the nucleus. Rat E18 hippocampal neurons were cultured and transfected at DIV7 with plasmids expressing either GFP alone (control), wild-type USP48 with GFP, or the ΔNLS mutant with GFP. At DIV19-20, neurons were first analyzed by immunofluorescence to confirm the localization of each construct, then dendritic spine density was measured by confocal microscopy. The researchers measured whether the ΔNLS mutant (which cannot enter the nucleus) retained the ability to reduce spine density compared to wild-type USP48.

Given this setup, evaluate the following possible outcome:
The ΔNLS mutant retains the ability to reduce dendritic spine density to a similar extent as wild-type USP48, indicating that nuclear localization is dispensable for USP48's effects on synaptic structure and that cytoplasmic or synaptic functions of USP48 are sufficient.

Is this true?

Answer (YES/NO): NO